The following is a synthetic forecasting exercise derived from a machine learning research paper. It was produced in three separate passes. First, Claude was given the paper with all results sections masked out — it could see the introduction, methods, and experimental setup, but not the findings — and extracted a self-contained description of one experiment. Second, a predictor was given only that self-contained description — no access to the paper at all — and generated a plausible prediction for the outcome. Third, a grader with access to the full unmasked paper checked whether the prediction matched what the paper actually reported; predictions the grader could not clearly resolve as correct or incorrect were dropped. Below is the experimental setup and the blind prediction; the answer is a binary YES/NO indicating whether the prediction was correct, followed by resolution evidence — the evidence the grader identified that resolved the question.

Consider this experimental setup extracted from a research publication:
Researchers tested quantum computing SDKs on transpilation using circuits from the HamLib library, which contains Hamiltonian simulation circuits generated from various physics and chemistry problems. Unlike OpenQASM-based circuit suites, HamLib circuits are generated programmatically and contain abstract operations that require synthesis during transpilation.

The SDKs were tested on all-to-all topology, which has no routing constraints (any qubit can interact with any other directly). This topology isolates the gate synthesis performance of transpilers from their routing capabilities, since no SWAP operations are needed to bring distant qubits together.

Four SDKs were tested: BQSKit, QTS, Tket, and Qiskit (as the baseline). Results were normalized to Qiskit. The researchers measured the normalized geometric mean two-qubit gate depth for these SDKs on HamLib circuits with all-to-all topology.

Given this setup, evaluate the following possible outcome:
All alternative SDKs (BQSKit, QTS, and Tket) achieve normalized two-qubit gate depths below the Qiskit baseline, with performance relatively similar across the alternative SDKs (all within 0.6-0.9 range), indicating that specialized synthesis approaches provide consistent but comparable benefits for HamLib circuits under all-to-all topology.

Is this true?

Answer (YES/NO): NO